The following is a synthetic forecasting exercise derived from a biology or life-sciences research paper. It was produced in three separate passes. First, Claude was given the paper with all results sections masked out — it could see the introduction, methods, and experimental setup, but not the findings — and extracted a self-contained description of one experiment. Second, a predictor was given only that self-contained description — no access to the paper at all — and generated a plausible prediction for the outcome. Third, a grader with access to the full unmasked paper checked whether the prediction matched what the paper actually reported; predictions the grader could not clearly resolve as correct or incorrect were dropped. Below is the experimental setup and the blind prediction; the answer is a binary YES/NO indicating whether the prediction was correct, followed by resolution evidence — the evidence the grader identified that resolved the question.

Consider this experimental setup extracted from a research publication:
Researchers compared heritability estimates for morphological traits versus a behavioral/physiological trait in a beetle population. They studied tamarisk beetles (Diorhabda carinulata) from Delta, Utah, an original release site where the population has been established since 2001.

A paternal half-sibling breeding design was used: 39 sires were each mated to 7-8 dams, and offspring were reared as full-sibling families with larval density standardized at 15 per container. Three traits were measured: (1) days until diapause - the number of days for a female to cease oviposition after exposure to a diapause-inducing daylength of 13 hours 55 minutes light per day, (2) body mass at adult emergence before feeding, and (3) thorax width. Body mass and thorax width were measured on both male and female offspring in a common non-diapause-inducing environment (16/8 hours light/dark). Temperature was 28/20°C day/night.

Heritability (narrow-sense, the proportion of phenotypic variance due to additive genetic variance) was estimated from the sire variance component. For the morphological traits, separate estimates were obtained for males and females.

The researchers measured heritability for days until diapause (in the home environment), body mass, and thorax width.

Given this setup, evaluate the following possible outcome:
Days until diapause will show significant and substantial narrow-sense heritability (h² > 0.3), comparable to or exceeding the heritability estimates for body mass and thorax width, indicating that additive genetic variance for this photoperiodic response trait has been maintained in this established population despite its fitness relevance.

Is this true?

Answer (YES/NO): YES